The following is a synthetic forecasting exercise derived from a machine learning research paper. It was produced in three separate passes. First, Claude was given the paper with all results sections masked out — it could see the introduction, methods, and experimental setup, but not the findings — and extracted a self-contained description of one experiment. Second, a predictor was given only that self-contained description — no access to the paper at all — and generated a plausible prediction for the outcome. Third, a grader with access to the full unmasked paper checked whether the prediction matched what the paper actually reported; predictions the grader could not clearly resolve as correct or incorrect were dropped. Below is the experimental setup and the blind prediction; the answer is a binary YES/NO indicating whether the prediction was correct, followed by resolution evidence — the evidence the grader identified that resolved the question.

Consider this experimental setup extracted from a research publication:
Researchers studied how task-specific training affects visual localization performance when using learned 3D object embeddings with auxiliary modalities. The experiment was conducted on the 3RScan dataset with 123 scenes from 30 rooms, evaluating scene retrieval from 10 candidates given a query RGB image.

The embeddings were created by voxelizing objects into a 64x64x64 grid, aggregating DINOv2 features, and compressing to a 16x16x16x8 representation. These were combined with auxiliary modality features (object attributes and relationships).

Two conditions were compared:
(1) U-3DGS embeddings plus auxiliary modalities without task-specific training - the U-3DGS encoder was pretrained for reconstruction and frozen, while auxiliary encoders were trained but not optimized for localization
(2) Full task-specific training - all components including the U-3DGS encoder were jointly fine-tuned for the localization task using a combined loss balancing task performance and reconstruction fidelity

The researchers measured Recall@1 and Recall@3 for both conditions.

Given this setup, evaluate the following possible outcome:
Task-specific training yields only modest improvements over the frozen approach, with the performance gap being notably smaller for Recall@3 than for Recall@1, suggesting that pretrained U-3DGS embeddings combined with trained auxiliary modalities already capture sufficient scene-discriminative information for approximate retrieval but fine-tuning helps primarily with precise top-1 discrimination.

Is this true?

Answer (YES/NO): NO